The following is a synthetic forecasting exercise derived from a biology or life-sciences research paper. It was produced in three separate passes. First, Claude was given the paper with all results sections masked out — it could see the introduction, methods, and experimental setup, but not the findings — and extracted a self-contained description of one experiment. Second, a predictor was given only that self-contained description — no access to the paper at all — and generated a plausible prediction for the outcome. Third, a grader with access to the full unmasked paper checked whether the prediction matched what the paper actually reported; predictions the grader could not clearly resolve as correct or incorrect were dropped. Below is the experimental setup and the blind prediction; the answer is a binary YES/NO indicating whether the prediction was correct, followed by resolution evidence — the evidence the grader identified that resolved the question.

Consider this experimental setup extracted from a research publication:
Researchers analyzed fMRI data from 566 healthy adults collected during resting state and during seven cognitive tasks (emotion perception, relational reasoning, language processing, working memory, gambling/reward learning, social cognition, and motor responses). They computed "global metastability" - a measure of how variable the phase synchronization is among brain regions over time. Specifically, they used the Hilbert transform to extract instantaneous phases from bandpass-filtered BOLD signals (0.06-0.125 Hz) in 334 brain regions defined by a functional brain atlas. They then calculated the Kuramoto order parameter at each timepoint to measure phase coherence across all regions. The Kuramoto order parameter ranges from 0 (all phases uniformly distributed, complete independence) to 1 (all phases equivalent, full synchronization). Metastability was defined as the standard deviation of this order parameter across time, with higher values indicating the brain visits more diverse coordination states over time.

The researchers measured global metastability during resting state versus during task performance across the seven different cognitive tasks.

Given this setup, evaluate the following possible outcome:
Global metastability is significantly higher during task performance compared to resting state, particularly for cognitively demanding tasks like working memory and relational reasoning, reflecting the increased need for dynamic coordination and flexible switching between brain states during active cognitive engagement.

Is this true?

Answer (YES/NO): NO